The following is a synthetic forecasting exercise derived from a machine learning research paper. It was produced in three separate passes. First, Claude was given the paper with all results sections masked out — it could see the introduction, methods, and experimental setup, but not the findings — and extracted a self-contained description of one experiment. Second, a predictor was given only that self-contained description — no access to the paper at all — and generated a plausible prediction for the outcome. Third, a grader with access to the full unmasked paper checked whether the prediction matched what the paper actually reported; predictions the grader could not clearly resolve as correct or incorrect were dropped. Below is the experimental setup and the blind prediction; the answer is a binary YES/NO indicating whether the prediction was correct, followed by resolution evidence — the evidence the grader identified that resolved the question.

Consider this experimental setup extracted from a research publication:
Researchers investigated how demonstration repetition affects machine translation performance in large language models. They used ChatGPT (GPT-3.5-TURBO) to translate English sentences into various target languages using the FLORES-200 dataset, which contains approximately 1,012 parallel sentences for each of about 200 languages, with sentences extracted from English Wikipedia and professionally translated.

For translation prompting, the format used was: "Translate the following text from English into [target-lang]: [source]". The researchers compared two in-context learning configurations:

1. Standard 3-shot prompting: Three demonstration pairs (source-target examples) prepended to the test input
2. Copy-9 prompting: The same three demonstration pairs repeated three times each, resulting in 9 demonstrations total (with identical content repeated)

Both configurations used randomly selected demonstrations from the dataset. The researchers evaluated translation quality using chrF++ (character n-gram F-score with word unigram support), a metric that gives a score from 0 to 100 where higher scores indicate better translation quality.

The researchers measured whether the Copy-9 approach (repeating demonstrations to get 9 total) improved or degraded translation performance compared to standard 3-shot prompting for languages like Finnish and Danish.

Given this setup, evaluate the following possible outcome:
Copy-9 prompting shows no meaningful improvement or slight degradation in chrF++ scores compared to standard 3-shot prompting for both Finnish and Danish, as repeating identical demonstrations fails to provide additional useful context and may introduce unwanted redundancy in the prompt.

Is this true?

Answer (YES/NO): NO